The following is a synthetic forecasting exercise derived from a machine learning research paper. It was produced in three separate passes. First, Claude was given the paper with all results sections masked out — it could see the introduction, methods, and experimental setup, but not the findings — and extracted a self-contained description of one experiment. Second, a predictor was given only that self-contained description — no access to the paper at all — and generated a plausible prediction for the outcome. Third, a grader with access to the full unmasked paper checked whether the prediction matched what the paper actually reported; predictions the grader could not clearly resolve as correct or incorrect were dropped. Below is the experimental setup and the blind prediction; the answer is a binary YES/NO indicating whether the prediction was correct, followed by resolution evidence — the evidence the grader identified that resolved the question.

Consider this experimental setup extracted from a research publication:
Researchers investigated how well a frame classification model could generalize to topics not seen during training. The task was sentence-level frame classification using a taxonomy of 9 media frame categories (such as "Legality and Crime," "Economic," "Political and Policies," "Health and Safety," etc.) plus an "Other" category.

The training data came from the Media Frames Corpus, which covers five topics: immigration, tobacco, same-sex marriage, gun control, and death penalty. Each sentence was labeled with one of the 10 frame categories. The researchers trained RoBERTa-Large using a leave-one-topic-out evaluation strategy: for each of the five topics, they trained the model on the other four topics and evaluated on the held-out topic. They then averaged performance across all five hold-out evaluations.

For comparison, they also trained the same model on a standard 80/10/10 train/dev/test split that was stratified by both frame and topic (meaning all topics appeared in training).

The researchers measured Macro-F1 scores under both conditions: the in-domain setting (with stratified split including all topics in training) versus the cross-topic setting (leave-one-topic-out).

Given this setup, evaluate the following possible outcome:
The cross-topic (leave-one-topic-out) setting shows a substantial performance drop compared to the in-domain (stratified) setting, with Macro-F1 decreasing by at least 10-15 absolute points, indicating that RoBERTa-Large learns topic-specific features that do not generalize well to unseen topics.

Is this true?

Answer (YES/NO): NO